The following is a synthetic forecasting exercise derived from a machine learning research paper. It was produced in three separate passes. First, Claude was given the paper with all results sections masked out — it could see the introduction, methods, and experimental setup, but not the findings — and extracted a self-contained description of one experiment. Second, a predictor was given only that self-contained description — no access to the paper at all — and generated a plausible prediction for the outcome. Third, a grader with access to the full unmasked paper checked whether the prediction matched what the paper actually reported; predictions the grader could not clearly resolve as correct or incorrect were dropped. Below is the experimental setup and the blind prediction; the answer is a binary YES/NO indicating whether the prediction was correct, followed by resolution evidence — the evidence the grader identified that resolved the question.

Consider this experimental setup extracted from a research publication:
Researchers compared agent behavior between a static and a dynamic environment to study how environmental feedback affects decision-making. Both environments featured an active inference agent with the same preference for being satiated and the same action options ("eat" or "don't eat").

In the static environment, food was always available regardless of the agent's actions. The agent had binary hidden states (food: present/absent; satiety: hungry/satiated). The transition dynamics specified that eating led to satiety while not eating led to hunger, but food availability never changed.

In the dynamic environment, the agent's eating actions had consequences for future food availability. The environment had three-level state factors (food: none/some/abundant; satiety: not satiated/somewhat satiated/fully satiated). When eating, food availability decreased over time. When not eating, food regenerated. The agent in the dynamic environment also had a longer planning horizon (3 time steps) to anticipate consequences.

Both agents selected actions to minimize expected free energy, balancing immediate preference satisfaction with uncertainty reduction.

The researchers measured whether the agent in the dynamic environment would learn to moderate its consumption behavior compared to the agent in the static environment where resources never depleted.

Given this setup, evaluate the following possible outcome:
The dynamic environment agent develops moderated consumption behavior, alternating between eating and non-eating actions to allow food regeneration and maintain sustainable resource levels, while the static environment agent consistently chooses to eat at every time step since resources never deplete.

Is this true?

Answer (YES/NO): NO